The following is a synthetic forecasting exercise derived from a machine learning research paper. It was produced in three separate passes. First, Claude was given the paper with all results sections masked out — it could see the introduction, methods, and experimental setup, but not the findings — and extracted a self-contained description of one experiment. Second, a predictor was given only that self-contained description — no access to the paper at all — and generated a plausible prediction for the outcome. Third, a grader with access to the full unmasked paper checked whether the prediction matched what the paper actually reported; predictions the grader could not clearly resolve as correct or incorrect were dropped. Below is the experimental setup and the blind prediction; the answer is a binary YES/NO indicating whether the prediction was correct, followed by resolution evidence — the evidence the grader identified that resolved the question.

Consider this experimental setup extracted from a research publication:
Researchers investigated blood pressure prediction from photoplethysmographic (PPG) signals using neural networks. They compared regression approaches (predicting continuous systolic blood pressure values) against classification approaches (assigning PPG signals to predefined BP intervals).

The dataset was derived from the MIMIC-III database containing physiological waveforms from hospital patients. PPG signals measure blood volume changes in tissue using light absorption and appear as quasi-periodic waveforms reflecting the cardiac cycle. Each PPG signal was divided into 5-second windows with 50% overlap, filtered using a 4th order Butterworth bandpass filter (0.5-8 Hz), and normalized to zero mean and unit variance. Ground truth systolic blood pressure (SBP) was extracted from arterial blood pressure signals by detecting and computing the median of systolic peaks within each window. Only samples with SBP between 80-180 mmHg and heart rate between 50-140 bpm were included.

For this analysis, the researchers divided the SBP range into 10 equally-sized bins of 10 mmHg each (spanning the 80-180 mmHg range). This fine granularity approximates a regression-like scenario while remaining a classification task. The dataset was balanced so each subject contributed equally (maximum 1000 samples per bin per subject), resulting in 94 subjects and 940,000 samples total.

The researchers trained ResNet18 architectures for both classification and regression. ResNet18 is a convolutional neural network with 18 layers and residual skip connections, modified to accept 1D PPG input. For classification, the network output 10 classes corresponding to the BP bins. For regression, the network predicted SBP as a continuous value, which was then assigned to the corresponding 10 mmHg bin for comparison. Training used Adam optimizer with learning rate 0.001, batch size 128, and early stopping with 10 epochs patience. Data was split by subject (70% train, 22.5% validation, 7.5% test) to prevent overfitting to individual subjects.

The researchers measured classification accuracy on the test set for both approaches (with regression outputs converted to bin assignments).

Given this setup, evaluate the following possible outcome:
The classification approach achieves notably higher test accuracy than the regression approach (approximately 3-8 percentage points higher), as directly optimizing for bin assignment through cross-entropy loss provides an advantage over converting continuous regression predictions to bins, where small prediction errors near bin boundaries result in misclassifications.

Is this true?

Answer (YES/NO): NO